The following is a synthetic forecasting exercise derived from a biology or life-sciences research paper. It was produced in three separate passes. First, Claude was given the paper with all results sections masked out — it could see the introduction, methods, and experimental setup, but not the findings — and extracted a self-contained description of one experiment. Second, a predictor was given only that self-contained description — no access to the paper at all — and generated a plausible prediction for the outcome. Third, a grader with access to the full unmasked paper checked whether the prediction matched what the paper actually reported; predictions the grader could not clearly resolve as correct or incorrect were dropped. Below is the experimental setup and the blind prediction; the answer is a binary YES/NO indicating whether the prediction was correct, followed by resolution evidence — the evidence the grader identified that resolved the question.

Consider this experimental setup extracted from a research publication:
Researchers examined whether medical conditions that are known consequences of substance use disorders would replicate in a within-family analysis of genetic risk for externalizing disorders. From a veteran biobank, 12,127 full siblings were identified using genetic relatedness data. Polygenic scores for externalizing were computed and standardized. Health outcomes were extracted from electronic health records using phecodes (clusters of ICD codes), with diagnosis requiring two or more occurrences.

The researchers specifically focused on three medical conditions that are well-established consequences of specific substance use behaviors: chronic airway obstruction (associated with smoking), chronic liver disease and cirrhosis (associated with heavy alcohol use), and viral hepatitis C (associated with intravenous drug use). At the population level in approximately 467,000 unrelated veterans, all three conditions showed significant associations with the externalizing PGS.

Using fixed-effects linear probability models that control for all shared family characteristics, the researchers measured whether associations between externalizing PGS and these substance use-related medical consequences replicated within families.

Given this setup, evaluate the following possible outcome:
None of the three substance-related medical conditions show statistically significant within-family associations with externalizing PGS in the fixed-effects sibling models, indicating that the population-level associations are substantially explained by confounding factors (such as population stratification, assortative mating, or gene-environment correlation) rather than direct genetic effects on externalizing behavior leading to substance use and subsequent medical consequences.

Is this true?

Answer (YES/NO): NO